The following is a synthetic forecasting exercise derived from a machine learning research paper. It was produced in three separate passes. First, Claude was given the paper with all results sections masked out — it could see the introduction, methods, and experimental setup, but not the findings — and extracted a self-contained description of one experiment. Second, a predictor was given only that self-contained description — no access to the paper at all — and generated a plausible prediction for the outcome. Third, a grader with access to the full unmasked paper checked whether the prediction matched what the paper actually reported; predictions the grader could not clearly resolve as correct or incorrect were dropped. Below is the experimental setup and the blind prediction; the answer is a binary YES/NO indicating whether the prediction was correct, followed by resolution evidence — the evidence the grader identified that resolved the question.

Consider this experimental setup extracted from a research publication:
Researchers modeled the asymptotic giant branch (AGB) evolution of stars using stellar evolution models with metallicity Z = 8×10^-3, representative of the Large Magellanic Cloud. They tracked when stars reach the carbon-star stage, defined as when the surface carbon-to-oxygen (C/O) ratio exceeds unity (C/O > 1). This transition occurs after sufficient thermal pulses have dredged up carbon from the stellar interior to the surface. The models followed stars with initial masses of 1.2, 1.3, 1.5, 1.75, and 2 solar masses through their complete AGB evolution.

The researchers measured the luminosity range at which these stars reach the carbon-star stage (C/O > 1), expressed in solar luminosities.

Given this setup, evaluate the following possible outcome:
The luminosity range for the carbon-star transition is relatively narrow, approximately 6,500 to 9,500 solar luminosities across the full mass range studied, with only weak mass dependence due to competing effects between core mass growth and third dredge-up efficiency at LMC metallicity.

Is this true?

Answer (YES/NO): NO